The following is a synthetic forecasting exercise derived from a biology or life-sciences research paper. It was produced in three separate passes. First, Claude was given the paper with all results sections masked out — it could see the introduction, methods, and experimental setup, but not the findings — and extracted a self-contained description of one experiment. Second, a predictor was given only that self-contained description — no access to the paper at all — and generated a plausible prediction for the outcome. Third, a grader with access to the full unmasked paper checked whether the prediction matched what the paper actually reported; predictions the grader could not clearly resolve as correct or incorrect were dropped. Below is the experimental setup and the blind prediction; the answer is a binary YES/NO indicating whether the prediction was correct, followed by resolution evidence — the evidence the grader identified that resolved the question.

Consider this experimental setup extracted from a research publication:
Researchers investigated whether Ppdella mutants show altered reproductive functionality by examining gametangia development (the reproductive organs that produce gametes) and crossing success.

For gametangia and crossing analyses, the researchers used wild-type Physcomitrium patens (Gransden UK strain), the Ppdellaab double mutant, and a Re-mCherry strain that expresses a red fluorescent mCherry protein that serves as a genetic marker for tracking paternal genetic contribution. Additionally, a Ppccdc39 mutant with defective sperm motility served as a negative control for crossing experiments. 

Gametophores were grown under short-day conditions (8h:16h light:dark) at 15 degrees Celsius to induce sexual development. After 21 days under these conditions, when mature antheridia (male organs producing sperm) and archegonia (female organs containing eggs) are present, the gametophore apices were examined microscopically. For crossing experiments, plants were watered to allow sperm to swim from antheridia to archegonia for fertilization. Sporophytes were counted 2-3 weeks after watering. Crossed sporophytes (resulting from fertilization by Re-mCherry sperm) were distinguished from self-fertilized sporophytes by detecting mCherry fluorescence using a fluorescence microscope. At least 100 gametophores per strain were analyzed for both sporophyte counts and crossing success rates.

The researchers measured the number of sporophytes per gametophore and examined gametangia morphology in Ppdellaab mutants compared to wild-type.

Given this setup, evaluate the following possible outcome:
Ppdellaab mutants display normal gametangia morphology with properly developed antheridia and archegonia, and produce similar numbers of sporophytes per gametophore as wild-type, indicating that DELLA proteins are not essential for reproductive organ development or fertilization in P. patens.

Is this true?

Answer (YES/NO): NO